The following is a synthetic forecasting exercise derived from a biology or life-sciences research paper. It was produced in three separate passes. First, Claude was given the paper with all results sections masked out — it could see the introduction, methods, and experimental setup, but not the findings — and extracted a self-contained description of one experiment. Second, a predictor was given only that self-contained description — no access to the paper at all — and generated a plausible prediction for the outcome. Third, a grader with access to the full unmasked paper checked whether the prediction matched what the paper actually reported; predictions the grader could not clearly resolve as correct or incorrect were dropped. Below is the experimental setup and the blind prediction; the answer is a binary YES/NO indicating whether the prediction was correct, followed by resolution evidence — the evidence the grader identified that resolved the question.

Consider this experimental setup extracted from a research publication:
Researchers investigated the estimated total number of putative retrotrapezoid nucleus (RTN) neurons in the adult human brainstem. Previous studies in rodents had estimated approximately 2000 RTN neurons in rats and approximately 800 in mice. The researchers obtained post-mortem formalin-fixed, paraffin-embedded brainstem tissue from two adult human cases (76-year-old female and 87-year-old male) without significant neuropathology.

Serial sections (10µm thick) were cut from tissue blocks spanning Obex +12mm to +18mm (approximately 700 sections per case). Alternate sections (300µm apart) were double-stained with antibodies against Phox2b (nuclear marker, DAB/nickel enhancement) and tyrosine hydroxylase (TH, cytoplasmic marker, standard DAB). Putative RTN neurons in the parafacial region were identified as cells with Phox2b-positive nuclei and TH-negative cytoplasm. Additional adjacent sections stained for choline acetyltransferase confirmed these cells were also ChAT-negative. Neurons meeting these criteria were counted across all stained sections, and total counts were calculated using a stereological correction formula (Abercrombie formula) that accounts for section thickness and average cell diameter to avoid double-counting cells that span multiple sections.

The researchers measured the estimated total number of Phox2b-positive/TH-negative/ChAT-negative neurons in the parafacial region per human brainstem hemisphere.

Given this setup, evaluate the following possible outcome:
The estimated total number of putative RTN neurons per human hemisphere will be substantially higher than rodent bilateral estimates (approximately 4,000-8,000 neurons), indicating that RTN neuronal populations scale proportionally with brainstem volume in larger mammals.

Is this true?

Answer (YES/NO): NO